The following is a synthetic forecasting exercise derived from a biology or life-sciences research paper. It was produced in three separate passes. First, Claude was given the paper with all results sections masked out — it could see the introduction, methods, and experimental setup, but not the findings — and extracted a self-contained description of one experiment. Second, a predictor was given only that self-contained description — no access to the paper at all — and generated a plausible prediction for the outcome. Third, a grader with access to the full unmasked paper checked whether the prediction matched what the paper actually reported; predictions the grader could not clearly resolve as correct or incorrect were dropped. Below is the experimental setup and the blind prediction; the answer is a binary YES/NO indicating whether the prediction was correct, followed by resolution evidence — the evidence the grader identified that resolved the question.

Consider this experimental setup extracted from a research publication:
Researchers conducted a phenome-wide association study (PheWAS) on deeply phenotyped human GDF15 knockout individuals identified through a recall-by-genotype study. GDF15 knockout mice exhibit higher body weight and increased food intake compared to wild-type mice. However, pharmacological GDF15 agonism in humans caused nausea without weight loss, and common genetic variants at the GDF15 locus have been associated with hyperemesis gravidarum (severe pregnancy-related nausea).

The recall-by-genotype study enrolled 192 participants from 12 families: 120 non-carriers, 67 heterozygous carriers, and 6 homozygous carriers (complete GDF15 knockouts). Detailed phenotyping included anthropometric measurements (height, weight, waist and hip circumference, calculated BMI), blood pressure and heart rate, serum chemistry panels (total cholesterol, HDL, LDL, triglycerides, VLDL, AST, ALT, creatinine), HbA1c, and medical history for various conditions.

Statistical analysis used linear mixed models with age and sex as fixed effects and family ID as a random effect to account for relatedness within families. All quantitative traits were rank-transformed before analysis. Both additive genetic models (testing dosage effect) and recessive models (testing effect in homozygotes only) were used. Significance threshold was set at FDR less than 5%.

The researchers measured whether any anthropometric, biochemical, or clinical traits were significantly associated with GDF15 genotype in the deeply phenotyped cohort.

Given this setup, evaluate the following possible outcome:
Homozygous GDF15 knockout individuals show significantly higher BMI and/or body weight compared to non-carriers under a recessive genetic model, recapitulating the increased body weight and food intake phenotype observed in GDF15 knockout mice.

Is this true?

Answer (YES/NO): NO